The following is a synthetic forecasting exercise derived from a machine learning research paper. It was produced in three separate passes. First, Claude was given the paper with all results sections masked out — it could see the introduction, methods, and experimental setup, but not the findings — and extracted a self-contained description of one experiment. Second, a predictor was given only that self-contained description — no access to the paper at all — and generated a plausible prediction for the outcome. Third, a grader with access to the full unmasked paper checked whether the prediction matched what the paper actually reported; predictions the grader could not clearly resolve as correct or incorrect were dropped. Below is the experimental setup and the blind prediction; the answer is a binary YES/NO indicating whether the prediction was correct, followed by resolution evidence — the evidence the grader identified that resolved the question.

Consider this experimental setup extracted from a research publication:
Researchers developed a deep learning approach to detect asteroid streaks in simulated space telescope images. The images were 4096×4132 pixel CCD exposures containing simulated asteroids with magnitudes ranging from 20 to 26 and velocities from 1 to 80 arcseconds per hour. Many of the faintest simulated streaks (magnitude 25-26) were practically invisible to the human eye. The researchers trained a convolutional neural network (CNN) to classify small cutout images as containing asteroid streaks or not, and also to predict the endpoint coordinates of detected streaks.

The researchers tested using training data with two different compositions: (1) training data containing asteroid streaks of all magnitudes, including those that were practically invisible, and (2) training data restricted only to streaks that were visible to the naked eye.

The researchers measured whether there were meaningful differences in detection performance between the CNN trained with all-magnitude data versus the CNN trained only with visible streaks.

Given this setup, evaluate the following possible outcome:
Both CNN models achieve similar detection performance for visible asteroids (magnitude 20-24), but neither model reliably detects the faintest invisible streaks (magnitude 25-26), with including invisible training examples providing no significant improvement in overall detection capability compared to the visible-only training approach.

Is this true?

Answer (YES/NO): YES